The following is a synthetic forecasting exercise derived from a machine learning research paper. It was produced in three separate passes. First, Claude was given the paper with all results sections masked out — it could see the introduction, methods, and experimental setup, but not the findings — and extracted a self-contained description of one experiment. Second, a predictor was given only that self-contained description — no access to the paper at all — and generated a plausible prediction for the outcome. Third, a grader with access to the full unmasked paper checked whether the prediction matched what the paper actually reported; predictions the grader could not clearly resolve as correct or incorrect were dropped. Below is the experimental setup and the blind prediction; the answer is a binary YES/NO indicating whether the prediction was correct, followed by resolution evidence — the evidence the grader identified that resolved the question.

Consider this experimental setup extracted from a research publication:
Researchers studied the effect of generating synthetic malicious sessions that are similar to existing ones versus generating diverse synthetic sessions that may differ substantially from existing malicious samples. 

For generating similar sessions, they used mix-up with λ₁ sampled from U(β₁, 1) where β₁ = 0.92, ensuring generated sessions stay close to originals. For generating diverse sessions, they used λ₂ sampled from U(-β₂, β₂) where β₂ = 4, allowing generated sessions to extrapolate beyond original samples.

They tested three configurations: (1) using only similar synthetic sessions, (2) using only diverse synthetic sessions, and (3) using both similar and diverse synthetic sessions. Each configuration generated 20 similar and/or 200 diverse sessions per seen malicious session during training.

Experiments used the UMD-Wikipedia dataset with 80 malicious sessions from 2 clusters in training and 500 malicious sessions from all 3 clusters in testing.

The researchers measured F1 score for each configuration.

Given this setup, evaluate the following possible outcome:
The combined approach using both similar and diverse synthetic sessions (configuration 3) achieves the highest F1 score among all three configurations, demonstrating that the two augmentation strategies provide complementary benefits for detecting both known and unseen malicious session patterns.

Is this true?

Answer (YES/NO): YES